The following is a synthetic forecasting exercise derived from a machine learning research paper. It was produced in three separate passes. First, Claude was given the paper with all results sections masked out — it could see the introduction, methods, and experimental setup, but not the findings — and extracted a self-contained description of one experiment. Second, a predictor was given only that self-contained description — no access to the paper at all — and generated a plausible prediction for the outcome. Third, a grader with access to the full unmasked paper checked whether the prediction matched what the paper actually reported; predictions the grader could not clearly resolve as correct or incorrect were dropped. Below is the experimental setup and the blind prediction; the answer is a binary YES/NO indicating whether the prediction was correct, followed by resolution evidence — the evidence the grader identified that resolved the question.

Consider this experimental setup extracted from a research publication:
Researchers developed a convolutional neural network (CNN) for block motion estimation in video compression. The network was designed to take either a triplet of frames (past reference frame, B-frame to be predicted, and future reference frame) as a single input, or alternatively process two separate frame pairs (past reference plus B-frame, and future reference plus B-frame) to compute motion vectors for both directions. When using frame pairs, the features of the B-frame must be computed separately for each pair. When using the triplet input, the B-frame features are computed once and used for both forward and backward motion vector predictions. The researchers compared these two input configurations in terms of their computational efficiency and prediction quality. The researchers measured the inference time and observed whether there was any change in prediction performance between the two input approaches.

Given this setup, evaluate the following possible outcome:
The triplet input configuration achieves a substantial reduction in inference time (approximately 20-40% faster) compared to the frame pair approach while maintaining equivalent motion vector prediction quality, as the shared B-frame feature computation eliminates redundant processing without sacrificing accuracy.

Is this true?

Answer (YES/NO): NO